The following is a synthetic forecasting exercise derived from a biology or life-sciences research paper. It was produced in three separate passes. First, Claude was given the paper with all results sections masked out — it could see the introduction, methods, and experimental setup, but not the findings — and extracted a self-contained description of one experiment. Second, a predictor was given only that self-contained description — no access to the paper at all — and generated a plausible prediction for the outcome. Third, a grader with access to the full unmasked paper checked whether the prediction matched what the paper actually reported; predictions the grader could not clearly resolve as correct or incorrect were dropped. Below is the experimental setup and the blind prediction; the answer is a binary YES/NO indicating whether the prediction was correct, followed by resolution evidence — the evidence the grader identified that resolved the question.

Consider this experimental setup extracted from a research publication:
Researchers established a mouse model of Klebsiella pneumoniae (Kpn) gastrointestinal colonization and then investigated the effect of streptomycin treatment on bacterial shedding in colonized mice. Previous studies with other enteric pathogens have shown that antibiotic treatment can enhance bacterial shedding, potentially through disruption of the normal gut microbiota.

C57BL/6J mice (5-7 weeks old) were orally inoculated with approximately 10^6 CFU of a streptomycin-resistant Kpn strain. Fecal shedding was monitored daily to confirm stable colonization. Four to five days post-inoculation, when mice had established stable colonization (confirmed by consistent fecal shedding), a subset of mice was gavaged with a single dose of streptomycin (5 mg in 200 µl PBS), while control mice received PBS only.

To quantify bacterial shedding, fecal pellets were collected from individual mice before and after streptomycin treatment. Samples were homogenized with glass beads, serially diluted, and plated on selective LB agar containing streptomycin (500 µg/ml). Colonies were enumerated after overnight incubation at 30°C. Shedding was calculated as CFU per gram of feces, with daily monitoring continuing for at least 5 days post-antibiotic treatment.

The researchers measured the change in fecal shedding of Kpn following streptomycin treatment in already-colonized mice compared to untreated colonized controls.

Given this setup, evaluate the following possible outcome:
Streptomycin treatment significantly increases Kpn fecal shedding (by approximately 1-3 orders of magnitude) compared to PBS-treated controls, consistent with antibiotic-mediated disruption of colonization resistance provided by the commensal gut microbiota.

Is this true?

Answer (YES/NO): YES